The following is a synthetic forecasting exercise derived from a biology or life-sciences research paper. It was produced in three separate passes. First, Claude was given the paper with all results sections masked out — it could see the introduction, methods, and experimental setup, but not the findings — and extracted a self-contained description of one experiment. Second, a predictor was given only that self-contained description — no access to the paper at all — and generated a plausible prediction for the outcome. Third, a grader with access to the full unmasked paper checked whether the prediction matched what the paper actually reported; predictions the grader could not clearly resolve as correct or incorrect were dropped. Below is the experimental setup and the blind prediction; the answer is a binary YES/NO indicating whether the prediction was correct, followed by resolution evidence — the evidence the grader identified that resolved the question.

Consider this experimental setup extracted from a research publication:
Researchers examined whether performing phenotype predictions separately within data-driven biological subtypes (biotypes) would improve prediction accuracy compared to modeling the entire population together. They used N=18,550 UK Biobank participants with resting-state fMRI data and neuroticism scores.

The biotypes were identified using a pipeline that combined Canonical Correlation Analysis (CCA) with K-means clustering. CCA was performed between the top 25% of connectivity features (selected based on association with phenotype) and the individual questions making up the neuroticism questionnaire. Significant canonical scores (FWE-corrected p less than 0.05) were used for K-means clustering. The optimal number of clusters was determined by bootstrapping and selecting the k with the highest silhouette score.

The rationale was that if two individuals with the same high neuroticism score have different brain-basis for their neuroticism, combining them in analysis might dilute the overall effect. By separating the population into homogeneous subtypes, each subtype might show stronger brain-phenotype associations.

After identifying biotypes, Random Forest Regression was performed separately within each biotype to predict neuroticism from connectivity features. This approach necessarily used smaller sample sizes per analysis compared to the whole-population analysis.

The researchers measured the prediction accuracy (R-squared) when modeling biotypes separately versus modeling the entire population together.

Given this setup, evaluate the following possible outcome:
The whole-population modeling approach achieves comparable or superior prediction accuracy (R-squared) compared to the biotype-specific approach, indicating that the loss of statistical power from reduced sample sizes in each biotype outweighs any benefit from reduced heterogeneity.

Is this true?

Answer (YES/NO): YES